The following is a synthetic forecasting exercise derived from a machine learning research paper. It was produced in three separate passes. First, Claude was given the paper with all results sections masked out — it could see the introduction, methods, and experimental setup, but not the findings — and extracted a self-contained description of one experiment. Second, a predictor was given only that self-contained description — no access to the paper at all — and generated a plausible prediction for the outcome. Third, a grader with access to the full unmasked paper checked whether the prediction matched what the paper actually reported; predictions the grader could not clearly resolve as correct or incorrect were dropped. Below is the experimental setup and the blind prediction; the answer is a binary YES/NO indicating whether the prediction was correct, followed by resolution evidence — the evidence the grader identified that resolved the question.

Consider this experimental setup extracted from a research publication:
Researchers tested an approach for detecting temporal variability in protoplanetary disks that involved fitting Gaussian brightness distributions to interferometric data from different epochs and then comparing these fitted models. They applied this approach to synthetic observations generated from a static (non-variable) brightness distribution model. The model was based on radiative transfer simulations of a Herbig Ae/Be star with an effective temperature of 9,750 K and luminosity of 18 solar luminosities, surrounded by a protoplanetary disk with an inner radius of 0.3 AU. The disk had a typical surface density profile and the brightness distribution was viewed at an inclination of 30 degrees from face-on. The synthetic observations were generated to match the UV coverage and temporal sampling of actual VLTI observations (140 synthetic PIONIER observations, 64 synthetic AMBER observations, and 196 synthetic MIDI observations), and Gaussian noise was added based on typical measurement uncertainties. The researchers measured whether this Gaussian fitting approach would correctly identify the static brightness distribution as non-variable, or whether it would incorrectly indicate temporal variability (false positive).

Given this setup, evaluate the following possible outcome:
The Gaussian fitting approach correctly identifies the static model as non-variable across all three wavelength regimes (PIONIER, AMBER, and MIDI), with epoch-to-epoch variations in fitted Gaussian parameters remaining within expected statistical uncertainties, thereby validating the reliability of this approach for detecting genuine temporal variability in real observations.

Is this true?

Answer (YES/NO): NO